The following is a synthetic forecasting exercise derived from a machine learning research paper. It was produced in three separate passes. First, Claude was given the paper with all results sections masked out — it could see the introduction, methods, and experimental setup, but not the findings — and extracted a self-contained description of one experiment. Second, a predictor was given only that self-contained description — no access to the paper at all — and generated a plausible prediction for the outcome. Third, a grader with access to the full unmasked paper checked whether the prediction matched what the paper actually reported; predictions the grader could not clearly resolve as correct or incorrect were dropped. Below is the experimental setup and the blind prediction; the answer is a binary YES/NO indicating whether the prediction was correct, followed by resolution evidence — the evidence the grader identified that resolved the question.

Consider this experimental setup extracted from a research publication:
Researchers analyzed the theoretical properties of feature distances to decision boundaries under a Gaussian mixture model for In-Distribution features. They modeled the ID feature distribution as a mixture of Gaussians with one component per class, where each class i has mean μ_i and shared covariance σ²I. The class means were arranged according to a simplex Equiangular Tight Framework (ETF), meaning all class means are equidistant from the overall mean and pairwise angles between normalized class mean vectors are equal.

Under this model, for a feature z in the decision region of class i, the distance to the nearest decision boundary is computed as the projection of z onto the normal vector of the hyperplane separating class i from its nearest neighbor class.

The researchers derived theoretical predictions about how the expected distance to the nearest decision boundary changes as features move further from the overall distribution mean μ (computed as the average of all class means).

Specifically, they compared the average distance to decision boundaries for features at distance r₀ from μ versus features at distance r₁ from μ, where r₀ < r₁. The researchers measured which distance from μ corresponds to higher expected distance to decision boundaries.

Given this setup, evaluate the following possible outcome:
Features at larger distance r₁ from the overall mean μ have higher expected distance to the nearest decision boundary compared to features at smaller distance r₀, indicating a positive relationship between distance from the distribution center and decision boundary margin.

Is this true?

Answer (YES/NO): YES